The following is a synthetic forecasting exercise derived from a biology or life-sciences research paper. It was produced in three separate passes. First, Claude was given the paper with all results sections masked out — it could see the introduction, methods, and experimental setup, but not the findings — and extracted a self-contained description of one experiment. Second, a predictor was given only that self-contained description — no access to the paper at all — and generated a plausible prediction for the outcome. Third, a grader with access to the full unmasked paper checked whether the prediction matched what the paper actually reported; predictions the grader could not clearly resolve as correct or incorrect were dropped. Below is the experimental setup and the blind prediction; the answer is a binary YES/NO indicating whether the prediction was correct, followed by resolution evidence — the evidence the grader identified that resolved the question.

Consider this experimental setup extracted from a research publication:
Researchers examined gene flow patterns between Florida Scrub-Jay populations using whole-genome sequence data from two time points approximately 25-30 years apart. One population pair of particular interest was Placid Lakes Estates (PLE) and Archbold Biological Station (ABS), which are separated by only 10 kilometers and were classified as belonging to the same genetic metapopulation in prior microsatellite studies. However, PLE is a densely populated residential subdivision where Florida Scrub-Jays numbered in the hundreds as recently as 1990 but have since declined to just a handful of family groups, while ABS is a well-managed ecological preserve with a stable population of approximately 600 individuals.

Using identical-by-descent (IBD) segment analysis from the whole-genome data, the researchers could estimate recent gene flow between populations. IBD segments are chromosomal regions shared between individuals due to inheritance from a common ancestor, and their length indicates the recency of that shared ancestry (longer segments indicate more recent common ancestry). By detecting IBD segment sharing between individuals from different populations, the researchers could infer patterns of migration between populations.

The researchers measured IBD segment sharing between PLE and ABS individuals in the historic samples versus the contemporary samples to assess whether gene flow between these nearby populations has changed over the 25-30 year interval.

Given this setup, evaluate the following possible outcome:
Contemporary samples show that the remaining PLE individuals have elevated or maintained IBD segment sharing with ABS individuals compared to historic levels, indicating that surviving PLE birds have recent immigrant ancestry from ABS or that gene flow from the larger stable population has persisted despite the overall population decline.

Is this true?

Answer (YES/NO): NO